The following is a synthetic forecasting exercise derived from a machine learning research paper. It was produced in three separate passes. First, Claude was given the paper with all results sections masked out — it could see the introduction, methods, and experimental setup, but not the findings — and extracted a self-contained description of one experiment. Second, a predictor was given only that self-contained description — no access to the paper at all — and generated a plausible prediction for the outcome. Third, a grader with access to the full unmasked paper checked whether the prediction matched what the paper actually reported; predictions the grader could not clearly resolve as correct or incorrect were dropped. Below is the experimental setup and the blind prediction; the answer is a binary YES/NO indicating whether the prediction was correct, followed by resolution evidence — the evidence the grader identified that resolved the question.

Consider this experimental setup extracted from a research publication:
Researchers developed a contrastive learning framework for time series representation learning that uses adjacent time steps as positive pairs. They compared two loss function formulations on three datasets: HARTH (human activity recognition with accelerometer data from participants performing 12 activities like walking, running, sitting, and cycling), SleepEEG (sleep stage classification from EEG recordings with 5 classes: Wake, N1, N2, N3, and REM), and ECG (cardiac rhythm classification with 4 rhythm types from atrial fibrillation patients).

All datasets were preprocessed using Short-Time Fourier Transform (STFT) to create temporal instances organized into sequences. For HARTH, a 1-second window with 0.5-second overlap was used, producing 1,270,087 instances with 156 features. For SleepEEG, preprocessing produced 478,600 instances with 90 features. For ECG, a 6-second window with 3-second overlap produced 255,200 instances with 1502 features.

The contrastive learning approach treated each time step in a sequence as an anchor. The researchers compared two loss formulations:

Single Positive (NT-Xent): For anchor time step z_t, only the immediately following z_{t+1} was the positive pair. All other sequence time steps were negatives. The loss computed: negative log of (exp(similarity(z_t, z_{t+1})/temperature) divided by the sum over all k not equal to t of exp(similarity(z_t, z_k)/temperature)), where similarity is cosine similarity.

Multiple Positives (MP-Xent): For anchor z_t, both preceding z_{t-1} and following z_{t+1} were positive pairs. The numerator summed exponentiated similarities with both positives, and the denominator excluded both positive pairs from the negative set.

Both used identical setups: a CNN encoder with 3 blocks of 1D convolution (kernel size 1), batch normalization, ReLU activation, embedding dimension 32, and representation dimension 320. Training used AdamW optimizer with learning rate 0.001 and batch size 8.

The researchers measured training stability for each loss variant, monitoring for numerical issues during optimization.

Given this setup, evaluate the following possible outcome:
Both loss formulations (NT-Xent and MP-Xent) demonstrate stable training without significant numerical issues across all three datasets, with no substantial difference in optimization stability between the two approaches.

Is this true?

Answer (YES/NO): NO